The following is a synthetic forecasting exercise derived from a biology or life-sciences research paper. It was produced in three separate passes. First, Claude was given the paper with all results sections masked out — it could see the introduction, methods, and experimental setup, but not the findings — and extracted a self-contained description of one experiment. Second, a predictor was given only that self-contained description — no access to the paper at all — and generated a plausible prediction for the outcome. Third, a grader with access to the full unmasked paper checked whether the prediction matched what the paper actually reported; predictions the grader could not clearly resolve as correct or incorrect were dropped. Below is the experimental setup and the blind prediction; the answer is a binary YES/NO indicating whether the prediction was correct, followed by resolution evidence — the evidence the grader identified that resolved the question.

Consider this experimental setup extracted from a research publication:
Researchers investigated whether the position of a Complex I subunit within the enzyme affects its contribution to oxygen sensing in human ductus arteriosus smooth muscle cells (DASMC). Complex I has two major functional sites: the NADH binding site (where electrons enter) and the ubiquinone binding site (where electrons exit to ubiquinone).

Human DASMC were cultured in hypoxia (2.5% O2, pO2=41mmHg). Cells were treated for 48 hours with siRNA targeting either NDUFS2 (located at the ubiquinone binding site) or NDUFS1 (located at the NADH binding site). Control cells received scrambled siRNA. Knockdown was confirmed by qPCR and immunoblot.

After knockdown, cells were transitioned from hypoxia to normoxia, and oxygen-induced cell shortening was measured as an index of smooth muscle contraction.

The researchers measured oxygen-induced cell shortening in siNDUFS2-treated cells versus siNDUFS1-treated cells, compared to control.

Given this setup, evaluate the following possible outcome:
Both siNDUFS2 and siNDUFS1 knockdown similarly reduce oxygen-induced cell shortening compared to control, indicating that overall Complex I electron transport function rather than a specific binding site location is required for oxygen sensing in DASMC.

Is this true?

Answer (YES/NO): NO